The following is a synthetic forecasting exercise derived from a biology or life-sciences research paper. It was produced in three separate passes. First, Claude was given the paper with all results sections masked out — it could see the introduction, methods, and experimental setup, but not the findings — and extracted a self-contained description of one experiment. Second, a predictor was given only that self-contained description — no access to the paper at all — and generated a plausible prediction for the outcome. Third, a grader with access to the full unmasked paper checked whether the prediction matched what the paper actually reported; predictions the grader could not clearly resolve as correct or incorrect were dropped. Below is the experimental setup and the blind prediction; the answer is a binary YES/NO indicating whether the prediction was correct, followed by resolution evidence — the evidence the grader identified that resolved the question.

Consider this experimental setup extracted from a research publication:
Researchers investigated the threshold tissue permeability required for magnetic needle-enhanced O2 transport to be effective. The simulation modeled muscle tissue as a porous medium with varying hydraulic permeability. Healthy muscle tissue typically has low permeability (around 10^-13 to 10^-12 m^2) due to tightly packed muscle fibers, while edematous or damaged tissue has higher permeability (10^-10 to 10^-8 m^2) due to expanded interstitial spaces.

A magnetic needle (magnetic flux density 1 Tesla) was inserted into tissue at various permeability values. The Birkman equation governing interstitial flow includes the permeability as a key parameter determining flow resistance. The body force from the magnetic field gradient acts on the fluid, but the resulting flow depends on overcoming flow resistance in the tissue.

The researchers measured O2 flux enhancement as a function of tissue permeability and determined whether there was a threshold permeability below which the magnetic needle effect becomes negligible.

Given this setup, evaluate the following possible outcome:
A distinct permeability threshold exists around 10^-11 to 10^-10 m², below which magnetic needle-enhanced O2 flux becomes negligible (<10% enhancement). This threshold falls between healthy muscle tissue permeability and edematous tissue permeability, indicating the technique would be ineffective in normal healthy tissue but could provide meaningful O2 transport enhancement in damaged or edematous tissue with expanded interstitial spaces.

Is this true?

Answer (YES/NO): NO